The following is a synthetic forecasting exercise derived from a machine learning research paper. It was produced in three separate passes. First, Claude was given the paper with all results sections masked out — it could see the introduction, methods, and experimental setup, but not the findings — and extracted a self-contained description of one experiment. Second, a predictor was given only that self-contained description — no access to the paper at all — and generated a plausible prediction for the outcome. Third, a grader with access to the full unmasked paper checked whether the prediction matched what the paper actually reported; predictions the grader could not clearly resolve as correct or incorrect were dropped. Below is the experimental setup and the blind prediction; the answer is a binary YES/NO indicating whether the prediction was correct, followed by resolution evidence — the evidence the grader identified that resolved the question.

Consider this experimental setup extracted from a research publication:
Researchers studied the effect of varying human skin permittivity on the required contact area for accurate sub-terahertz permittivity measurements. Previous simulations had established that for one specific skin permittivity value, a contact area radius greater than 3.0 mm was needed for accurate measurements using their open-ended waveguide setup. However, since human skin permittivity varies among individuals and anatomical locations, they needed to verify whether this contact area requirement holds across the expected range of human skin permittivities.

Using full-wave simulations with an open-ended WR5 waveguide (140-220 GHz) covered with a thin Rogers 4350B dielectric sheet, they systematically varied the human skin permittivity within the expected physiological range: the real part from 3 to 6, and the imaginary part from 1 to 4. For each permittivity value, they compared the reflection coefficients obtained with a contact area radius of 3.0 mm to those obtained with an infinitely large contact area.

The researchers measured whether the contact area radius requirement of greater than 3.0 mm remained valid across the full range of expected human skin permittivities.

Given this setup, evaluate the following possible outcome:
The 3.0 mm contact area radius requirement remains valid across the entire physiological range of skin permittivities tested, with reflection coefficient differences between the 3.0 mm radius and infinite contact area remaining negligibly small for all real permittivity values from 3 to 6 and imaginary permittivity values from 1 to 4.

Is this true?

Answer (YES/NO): YES